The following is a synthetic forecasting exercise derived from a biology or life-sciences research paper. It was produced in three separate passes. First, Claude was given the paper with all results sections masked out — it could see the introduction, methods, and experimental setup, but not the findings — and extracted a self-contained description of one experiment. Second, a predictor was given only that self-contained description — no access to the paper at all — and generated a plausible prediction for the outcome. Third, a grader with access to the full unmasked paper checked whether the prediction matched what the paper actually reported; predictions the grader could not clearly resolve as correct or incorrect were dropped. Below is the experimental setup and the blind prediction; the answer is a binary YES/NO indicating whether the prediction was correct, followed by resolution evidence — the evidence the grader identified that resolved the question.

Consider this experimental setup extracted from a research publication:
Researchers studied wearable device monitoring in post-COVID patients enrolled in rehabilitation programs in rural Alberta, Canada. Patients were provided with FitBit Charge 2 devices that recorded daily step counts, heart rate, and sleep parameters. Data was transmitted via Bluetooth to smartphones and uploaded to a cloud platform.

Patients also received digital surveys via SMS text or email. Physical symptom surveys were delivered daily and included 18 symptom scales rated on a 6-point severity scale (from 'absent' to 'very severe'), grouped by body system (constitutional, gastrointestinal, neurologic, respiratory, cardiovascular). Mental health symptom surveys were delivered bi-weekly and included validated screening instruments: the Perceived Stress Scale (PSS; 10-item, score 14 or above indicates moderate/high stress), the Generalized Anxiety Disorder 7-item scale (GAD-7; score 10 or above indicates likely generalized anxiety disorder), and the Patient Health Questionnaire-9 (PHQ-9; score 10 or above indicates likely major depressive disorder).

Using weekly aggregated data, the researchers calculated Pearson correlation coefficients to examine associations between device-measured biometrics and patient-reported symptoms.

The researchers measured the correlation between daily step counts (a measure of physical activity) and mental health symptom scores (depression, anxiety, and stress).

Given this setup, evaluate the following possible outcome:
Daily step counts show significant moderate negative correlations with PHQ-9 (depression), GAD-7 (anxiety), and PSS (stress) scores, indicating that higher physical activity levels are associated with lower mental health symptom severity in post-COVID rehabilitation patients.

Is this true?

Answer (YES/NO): NO